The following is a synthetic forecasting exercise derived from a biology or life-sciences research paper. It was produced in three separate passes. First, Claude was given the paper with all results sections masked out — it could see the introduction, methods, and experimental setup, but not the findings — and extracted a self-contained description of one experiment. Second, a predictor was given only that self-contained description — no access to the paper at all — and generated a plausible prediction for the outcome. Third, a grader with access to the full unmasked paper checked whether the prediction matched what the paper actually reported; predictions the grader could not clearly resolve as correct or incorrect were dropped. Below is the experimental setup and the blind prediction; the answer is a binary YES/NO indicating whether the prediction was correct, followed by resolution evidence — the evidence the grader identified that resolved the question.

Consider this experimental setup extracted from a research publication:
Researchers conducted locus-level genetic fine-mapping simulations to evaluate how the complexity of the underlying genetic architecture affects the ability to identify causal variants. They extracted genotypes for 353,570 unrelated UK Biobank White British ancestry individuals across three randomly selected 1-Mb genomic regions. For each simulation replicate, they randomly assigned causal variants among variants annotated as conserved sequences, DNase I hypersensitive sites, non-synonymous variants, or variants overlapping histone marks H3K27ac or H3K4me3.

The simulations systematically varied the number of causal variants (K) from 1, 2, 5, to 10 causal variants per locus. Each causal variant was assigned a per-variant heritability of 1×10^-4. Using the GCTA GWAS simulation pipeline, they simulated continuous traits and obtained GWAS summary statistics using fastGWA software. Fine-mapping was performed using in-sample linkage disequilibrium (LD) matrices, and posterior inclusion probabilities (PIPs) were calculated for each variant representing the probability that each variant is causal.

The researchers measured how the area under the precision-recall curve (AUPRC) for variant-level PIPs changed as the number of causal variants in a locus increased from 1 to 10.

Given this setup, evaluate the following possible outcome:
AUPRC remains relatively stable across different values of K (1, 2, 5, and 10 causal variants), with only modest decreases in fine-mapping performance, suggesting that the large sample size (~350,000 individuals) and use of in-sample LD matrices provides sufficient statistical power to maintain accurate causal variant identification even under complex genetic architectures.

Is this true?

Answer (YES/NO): NO